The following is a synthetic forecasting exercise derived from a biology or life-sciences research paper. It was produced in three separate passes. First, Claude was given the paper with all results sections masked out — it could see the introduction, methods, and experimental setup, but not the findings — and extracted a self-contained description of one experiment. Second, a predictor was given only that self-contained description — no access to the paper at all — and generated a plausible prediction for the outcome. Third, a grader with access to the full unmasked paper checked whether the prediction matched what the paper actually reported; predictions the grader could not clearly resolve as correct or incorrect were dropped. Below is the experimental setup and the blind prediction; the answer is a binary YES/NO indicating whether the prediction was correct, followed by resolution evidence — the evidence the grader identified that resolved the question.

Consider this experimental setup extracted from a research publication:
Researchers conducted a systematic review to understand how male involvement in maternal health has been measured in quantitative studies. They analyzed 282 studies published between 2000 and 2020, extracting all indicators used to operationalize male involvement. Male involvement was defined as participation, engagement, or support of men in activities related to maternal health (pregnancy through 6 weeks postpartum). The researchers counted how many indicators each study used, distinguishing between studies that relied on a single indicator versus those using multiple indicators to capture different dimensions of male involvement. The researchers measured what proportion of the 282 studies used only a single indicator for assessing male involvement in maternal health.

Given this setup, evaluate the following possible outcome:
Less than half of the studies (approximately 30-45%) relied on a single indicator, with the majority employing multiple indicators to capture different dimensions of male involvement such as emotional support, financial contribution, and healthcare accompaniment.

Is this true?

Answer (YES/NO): YES